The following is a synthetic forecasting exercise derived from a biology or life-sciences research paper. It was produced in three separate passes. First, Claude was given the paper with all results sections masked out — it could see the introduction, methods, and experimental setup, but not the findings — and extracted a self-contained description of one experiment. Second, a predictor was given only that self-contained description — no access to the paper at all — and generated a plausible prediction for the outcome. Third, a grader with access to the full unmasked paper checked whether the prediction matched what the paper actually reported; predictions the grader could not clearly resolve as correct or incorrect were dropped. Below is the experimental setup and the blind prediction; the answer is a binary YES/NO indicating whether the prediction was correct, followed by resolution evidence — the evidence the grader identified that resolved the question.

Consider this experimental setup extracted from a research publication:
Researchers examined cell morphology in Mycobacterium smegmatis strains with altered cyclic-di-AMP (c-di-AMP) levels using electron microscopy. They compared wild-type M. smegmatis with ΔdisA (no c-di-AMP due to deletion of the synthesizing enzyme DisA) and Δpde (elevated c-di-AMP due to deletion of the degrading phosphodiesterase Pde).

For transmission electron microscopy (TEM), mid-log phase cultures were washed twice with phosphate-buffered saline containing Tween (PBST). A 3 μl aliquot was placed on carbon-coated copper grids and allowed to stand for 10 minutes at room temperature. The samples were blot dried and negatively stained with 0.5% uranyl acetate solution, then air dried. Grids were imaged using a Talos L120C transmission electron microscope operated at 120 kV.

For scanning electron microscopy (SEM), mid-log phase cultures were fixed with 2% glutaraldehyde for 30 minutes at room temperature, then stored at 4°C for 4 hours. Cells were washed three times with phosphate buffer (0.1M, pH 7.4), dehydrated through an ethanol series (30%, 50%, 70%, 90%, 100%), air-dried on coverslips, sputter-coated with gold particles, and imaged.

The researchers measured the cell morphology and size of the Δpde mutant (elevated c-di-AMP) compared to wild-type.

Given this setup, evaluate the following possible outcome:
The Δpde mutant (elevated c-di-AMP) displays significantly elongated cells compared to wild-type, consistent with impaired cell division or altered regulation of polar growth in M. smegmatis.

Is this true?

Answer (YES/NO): NO